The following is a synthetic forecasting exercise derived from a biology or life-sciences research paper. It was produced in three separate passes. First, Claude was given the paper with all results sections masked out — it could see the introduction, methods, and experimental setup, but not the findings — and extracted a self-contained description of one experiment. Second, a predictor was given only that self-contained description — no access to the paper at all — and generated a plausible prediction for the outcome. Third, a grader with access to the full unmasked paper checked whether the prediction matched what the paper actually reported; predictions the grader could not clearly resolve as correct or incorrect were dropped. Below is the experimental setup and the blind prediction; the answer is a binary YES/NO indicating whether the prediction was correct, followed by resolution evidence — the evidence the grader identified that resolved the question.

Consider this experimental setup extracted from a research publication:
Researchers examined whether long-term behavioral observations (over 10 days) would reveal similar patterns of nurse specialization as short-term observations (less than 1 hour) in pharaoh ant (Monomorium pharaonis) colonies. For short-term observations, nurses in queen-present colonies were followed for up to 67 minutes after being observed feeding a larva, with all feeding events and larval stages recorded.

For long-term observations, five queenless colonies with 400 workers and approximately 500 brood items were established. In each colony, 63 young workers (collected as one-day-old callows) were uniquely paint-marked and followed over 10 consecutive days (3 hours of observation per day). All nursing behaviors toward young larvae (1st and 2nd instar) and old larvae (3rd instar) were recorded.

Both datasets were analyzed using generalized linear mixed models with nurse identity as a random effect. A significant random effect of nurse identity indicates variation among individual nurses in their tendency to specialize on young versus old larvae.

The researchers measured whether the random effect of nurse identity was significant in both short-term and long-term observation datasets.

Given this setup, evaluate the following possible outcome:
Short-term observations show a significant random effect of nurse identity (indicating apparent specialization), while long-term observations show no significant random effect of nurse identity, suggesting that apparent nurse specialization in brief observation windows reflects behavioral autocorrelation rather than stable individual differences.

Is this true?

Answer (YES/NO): NO